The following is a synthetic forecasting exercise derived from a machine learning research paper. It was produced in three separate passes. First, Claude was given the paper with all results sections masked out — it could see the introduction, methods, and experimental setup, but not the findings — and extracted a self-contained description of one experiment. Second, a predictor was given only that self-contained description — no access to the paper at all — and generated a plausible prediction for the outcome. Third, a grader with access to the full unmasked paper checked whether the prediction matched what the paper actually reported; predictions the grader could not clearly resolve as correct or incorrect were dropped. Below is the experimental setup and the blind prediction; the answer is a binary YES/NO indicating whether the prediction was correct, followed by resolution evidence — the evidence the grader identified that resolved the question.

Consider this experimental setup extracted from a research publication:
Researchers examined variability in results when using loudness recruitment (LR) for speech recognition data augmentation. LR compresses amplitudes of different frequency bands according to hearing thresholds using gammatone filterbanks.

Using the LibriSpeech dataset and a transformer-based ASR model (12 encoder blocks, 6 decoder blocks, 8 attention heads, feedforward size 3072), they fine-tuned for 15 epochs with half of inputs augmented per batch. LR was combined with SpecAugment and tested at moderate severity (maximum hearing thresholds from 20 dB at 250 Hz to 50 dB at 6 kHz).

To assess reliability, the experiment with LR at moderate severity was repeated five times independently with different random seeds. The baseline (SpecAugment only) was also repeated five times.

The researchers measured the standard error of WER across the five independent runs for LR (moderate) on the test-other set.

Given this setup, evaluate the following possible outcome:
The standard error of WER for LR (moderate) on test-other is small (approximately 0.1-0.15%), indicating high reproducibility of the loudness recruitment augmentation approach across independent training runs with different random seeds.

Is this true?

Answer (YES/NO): NO